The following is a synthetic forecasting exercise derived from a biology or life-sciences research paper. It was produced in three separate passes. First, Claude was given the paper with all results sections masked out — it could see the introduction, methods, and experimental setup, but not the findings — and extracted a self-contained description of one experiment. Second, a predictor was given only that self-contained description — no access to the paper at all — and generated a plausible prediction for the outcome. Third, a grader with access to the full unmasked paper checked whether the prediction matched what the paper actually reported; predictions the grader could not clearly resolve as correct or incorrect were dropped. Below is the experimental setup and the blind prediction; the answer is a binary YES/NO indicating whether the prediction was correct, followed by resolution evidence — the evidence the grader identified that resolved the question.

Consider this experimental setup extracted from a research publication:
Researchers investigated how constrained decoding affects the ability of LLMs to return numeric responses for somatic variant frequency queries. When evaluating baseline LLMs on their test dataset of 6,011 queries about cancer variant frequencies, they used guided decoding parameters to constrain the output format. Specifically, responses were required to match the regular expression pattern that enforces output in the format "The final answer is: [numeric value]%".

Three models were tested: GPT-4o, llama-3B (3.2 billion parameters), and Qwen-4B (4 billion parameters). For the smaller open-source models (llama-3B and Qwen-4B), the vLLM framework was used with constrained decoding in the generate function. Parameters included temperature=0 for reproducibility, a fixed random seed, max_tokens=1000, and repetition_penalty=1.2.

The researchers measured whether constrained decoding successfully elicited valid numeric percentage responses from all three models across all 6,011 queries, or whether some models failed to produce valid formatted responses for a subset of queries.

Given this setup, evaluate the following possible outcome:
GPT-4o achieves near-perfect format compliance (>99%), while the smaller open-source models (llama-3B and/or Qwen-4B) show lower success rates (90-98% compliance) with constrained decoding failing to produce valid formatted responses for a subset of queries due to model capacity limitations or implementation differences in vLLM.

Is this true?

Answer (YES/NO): NO